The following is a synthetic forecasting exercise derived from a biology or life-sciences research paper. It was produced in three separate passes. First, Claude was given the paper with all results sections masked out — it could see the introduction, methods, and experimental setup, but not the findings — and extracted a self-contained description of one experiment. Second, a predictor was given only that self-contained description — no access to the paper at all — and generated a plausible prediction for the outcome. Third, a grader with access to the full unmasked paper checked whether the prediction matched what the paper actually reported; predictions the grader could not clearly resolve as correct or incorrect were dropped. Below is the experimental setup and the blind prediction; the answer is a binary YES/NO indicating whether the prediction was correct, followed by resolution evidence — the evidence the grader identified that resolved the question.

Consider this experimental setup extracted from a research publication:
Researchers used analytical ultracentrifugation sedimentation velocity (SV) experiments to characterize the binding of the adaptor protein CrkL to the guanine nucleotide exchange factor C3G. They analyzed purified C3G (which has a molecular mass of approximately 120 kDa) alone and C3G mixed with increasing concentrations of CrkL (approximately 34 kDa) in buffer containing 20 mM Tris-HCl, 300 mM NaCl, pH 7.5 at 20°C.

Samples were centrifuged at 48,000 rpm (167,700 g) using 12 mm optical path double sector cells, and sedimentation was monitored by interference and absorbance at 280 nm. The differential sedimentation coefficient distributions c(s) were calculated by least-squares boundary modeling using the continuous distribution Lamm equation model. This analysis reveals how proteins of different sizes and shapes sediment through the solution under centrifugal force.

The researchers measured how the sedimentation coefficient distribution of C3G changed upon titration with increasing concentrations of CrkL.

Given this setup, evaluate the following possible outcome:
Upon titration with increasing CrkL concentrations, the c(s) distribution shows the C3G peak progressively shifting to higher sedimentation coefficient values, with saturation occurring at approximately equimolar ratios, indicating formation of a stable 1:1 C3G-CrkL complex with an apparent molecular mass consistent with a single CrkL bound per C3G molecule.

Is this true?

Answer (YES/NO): NO